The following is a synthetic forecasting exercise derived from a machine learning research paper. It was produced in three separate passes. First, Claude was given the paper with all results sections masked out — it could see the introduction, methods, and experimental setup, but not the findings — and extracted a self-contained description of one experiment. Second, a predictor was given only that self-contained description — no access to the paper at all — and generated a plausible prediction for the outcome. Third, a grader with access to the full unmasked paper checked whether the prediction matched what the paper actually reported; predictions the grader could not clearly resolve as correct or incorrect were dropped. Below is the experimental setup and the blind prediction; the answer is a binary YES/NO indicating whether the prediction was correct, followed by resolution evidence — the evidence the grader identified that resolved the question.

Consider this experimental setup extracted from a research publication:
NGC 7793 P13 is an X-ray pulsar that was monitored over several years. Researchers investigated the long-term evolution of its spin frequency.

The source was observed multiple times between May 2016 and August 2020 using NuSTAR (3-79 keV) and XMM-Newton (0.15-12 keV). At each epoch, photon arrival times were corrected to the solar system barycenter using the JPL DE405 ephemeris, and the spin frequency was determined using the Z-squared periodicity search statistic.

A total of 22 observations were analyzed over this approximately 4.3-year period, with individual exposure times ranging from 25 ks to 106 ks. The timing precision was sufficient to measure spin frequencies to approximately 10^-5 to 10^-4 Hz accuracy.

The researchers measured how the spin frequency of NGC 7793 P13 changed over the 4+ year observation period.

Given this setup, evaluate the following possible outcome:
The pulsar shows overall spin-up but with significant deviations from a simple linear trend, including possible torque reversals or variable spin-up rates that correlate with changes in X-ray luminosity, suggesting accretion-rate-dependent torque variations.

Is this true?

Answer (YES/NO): NO